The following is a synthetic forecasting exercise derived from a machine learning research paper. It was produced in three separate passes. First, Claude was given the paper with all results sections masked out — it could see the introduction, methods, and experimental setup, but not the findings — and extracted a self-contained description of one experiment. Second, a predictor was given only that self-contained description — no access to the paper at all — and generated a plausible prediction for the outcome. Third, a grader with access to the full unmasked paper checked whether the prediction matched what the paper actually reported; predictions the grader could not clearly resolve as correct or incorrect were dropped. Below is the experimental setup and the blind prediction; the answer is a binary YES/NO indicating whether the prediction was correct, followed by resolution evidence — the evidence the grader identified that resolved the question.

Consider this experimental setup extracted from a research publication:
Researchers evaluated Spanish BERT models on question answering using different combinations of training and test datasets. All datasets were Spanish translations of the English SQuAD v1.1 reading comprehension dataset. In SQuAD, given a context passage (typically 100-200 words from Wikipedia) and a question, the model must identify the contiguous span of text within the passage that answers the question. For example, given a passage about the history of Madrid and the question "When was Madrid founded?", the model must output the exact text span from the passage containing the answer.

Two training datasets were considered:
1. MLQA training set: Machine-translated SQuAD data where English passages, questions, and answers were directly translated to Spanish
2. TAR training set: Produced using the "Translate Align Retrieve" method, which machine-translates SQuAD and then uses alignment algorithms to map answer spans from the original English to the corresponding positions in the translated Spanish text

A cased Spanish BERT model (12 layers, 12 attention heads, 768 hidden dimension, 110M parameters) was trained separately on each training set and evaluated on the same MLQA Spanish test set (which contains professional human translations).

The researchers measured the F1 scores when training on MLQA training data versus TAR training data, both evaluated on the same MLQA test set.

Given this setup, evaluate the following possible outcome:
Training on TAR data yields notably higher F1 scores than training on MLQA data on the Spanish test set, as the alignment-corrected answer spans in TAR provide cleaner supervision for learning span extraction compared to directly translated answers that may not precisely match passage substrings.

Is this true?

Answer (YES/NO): NO